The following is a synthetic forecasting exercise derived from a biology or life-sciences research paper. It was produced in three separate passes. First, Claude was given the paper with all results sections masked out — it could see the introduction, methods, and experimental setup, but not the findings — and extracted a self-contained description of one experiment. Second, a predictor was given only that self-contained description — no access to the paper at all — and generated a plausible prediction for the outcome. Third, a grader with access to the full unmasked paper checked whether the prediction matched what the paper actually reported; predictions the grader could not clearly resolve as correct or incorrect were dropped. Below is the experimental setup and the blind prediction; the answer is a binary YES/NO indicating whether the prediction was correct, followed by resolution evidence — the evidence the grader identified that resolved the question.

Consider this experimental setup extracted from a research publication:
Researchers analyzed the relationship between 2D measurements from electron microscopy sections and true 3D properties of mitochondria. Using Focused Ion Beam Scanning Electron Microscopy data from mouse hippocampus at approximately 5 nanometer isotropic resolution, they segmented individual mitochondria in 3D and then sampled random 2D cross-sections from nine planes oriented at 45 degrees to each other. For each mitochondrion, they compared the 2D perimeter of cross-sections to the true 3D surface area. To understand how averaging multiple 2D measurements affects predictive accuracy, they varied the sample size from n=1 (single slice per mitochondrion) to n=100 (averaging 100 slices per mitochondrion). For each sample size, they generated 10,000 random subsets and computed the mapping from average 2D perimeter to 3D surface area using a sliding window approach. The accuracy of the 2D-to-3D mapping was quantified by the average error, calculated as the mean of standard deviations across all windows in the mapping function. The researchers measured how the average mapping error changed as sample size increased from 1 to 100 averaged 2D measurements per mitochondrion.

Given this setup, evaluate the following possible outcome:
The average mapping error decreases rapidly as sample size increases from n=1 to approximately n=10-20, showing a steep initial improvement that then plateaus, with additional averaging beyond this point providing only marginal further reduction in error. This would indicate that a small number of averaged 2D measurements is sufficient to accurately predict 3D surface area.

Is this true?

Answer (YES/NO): NO